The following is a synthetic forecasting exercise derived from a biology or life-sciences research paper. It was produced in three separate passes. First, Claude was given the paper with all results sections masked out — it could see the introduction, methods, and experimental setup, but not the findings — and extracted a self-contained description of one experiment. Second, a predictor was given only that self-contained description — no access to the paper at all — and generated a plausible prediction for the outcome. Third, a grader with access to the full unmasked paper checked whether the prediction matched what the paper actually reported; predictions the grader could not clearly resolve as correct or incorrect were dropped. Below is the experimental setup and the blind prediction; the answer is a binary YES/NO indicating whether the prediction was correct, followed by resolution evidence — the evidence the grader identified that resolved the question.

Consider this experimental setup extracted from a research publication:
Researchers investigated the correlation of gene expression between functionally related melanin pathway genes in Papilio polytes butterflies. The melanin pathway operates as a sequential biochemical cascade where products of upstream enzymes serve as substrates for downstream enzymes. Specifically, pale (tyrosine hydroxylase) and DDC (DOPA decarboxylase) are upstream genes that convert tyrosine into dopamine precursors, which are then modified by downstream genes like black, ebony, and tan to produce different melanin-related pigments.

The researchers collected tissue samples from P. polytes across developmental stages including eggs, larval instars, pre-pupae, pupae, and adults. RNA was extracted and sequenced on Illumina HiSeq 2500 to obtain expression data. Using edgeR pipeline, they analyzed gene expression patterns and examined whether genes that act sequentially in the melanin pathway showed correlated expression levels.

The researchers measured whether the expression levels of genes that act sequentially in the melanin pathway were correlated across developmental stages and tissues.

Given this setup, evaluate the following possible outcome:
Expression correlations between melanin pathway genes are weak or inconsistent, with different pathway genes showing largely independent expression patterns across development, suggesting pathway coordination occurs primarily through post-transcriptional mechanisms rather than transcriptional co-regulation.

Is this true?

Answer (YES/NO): NO